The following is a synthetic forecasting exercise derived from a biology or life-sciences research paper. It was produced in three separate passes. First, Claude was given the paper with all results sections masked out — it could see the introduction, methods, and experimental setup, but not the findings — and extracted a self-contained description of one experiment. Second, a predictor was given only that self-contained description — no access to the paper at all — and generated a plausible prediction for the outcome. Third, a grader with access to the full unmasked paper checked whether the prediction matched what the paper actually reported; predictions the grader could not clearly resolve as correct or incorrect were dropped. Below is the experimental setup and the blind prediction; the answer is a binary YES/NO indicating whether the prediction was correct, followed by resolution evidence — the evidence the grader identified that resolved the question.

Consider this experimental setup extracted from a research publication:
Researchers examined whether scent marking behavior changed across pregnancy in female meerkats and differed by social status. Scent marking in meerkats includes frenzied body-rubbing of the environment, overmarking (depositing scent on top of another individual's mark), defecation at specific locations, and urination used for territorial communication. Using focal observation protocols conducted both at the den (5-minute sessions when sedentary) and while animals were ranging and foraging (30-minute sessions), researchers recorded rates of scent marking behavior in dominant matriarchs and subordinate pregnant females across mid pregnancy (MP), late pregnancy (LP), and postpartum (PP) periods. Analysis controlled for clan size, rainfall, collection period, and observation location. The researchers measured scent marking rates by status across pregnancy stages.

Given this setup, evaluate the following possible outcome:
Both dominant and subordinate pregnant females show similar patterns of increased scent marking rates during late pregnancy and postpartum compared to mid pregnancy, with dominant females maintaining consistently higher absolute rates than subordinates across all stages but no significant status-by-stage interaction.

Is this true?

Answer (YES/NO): NO